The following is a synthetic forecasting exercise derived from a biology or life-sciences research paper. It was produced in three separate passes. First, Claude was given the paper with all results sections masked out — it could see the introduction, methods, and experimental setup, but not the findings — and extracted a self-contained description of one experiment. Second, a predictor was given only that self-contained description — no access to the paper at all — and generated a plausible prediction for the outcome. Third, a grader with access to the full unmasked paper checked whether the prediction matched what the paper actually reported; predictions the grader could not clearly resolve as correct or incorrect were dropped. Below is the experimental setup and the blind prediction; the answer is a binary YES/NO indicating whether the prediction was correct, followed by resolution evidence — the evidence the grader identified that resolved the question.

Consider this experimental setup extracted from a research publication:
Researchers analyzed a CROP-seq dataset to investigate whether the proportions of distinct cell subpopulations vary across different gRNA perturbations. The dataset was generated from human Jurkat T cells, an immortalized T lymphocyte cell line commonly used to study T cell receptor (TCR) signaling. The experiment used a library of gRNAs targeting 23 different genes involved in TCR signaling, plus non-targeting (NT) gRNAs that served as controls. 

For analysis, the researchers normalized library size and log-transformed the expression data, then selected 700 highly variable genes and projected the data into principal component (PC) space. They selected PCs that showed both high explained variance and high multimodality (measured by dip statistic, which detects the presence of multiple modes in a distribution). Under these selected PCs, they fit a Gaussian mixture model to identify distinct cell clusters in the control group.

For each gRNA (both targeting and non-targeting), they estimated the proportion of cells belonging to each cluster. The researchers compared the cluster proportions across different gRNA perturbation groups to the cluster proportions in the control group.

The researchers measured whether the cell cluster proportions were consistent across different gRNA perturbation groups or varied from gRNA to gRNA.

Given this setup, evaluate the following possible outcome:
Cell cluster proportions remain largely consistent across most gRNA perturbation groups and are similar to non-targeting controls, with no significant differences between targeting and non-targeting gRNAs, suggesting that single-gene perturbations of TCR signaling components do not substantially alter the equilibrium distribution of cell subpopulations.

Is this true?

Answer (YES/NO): NO